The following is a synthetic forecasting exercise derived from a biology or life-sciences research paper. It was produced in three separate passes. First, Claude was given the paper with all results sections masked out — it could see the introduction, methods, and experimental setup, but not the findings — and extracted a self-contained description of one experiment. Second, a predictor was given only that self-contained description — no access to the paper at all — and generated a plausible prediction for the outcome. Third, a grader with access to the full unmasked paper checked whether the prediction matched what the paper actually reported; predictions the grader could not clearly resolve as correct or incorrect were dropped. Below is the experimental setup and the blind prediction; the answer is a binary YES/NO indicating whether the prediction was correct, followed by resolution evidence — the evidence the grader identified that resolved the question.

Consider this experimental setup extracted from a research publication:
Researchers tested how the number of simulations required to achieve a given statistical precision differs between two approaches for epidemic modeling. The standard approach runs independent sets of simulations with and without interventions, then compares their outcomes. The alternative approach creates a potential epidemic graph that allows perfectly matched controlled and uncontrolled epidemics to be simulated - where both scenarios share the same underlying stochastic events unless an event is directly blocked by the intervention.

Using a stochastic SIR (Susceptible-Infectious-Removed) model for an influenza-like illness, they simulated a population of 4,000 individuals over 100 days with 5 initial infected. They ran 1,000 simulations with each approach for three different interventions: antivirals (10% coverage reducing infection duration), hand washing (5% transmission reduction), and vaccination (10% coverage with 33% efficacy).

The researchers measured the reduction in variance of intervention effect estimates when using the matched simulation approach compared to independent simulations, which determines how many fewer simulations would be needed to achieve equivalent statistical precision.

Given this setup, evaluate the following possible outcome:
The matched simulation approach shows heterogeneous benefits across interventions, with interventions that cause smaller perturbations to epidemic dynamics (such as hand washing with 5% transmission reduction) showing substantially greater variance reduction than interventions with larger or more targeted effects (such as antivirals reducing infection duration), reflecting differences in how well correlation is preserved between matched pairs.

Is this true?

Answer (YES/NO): NO